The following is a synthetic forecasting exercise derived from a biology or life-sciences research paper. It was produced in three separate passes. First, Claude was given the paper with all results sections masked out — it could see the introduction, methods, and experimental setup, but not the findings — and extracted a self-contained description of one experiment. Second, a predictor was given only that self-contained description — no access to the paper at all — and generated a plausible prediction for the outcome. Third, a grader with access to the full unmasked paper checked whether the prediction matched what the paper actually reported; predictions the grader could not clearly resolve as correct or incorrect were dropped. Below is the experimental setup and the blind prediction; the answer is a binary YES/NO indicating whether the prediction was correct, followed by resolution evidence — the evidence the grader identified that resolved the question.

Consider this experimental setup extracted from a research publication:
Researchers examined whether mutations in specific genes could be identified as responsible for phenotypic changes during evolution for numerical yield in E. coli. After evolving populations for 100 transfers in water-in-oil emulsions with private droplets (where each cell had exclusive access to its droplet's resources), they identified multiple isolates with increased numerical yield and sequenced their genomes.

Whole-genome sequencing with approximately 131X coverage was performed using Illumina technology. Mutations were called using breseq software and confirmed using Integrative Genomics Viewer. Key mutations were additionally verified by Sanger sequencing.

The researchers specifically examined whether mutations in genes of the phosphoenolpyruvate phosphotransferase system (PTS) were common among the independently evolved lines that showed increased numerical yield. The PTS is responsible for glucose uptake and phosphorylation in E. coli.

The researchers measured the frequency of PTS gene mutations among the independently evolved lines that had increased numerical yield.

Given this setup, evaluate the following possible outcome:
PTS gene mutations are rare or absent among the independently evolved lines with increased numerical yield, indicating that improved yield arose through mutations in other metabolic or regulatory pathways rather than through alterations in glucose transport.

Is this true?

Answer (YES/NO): NO